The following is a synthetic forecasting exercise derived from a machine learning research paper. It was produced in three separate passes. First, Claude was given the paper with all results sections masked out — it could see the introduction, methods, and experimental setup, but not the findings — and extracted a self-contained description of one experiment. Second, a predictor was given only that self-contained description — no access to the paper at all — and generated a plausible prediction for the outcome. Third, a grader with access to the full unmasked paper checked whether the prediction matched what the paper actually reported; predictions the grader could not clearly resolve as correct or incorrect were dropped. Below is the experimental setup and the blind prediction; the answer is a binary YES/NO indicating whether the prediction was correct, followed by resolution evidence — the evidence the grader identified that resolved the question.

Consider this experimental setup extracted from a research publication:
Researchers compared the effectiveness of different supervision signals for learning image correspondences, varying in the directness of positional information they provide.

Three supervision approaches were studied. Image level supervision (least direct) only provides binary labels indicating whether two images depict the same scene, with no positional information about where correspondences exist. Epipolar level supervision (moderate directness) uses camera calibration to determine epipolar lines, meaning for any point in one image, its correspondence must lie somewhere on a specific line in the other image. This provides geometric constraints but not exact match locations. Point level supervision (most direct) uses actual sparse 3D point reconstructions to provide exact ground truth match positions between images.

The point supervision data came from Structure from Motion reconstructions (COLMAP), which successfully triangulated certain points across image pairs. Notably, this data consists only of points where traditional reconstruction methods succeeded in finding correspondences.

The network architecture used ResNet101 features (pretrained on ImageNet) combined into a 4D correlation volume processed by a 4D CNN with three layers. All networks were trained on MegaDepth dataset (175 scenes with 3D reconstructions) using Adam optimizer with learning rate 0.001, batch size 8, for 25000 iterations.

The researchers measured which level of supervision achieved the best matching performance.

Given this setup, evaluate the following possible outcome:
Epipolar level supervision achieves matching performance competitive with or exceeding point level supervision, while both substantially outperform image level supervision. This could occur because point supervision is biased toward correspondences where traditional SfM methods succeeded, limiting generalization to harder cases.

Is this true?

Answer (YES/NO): YES